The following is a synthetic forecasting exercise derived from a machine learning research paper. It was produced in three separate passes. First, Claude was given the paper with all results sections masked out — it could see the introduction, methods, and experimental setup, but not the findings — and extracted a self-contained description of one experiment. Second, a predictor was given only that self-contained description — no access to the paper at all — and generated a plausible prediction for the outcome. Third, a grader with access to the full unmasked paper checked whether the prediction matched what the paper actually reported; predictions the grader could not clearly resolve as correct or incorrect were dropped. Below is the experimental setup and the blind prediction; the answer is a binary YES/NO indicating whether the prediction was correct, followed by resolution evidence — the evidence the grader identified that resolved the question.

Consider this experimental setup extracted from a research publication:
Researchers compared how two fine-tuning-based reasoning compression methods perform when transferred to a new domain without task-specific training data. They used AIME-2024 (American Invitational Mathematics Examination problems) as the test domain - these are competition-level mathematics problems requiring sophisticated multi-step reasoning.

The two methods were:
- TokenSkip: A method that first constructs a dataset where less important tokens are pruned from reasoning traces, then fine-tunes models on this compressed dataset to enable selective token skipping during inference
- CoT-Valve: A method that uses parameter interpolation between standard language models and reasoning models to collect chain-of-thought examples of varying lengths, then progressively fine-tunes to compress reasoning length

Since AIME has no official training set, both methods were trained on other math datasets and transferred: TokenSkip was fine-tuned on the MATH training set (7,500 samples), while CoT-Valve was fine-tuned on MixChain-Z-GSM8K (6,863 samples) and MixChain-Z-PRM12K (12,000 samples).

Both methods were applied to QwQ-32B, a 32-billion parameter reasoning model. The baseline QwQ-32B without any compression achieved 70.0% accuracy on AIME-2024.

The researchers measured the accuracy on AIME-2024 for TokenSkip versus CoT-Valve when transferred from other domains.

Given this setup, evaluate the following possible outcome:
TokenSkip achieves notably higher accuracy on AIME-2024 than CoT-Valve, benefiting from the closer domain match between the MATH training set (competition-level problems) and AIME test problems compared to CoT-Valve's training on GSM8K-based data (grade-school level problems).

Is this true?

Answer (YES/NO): NO